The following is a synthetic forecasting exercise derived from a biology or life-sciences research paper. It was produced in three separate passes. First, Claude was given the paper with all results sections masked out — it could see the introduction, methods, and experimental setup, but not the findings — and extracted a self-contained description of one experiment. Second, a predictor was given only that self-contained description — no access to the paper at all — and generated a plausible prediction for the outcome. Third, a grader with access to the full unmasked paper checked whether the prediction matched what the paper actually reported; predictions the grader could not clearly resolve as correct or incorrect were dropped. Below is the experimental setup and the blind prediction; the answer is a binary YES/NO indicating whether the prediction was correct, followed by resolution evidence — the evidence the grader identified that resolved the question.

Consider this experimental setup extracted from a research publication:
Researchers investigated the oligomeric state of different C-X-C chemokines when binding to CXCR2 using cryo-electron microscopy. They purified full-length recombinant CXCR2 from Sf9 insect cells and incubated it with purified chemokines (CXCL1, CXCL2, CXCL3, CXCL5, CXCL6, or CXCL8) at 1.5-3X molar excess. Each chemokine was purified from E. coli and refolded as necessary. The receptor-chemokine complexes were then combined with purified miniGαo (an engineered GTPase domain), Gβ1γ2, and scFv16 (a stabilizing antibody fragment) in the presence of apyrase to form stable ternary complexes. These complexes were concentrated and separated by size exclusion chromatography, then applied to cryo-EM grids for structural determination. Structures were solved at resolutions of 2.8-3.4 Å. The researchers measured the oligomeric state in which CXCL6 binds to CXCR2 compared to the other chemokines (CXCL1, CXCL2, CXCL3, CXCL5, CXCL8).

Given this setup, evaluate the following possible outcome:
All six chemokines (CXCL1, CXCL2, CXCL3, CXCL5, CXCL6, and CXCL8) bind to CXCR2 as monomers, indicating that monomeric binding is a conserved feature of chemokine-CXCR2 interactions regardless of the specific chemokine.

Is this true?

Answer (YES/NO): NO